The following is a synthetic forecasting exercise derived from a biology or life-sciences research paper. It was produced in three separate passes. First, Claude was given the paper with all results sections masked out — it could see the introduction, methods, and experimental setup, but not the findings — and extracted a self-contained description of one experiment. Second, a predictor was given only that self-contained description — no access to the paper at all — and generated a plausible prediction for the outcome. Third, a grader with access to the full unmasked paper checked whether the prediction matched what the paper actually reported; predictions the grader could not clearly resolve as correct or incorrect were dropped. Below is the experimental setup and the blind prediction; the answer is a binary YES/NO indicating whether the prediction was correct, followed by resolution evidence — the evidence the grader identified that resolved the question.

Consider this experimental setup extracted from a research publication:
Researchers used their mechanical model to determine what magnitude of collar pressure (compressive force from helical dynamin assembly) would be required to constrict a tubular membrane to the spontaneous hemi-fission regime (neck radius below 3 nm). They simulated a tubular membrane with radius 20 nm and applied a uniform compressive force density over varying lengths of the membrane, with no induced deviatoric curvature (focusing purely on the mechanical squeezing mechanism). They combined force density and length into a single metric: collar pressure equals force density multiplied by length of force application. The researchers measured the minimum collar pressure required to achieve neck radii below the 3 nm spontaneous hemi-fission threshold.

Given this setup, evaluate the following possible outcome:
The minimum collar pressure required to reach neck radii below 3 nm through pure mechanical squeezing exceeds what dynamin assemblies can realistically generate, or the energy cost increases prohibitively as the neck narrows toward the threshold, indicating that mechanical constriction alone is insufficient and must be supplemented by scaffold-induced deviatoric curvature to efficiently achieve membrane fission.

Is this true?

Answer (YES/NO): YES